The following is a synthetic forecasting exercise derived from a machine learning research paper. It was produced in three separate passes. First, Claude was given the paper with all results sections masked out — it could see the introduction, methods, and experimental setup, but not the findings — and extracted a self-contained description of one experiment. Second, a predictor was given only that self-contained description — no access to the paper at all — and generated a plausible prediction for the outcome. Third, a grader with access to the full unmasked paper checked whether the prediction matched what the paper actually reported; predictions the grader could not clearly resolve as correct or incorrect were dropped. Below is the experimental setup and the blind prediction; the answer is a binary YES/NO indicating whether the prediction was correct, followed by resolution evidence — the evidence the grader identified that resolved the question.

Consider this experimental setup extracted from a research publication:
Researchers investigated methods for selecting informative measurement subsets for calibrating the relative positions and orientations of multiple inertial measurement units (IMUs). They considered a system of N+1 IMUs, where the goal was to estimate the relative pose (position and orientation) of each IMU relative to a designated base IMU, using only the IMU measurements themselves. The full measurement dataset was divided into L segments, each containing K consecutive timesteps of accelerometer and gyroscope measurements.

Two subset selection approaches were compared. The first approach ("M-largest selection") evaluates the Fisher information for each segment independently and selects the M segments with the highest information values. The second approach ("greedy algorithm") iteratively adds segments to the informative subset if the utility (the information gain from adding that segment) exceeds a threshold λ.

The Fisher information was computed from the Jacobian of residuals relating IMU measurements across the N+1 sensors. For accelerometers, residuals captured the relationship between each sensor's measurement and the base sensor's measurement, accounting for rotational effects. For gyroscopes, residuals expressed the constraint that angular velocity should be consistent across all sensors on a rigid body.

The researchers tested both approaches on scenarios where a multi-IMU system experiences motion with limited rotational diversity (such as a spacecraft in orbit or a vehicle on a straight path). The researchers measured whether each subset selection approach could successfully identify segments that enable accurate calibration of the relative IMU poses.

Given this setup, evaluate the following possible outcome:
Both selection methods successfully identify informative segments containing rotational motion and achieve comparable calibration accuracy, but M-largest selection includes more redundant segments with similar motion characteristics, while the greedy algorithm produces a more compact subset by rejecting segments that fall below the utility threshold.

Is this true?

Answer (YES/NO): NO